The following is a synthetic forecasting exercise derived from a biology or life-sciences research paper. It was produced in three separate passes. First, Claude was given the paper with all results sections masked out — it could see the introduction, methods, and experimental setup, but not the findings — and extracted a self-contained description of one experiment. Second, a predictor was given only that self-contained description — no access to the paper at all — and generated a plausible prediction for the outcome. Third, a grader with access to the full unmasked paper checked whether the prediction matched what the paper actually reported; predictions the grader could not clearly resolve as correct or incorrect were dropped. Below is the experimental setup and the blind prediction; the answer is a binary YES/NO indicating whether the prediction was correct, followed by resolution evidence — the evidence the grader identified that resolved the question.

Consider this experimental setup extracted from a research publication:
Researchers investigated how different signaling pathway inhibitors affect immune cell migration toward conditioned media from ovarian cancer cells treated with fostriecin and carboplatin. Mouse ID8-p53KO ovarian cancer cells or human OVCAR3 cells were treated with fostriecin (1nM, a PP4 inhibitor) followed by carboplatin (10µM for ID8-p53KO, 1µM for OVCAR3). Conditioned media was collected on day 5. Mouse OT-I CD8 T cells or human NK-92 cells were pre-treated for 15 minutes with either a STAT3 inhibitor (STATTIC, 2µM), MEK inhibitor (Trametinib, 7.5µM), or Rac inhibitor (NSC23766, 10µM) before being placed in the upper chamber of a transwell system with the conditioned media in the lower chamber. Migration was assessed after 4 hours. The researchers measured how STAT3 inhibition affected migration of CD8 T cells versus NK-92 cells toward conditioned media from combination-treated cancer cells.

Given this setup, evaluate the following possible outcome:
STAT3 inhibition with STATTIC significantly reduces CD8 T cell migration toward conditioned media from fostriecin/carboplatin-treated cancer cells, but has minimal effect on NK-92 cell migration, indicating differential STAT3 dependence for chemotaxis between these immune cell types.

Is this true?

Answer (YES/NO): NO